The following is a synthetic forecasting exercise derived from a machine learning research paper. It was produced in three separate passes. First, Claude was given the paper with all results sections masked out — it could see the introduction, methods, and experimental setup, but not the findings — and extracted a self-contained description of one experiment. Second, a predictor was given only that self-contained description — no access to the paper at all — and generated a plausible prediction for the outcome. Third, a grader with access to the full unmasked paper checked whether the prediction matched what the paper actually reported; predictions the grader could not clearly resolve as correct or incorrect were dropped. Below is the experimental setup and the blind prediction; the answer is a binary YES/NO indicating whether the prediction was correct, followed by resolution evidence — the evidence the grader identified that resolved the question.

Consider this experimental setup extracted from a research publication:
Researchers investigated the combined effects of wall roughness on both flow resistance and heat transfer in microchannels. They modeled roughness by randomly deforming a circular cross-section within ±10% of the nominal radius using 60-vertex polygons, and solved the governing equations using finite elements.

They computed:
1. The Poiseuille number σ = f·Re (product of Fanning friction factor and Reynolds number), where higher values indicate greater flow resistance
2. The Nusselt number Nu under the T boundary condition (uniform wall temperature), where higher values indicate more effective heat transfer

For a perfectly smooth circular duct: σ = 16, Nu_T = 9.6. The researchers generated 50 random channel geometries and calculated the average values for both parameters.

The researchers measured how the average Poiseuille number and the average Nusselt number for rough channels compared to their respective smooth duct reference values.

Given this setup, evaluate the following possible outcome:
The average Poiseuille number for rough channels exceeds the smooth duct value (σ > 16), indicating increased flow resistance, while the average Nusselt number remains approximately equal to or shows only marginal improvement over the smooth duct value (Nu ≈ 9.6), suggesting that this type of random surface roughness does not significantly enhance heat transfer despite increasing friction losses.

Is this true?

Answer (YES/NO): NO